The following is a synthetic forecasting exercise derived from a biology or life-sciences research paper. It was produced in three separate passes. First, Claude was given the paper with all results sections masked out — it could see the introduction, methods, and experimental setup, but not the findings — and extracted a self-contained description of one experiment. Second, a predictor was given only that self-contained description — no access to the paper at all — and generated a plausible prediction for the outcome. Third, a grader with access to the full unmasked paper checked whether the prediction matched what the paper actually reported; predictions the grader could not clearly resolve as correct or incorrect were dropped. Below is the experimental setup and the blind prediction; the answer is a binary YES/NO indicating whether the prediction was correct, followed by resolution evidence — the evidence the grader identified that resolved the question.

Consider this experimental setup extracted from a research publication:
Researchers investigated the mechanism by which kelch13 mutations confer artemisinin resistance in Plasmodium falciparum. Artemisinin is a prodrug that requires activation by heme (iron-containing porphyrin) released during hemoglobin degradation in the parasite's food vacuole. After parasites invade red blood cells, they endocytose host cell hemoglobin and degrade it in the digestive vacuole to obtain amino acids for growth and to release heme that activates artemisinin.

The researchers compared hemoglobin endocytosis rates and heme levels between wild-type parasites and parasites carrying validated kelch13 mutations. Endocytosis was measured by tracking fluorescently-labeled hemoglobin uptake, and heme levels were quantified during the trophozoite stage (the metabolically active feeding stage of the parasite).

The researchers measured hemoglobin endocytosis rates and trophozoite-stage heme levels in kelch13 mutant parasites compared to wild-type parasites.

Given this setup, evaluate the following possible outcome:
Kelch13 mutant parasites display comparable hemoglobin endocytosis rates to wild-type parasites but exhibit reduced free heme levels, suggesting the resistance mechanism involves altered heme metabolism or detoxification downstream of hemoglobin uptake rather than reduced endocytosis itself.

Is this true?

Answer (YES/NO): NO